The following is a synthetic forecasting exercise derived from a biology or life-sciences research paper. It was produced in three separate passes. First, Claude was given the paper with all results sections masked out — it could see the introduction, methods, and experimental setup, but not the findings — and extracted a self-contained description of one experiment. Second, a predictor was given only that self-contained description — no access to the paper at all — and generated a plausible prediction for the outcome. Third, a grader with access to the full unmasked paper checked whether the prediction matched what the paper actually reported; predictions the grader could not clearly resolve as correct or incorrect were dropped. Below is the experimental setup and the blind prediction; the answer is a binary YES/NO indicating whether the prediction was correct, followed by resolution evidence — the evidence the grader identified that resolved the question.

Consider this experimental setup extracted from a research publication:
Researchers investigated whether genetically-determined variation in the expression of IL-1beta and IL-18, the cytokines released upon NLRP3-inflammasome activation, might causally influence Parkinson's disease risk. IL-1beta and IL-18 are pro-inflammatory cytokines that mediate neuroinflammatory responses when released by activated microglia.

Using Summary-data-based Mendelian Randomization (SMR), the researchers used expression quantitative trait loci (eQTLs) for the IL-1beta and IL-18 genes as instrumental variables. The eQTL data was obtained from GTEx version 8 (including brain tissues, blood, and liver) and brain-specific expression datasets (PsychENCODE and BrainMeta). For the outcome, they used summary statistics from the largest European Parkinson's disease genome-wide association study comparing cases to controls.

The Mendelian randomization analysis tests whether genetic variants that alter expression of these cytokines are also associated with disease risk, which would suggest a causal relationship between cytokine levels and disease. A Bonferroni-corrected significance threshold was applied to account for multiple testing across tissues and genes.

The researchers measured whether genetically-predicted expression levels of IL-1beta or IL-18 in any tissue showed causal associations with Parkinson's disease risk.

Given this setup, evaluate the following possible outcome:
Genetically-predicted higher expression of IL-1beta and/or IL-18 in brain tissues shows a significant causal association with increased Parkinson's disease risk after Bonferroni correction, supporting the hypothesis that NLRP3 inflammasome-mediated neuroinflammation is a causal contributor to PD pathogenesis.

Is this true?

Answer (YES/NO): NO